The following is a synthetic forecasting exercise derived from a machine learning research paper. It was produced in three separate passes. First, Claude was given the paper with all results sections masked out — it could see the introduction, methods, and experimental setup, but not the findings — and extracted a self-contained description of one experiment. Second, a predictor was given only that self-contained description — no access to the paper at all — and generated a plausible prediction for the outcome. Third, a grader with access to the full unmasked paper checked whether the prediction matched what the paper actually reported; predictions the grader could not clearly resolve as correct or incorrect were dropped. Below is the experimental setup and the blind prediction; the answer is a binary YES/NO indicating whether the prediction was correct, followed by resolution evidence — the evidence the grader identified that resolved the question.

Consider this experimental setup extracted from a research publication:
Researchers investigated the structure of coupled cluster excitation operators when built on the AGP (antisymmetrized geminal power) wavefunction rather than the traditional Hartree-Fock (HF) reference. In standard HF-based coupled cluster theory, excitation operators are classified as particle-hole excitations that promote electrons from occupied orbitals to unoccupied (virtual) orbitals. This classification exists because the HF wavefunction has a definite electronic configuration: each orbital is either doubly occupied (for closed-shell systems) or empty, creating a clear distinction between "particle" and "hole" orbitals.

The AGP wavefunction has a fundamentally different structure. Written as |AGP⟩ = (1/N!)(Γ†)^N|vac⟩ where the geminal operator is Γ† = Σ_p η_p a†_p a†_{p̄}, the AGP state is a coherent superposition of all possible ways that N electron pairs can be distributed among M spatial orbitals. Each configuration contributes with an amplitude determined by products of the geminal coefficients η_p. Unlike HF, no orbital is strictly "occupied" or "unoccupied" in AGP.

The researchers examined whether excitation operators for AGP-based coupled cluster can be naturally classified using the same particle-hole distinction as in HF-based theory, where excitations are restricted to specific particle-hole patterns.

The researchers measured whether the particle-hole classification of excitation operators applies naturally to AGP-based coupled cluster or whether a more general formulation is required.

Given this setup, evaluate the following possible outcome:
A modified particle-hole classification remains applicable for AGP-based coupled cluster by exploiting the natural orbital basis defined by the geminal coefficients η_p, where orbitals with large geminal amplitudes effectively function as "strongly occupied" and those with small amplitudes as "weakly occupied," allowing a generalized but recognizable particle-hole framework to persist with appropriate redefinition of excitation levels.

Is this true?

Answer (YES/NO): YES